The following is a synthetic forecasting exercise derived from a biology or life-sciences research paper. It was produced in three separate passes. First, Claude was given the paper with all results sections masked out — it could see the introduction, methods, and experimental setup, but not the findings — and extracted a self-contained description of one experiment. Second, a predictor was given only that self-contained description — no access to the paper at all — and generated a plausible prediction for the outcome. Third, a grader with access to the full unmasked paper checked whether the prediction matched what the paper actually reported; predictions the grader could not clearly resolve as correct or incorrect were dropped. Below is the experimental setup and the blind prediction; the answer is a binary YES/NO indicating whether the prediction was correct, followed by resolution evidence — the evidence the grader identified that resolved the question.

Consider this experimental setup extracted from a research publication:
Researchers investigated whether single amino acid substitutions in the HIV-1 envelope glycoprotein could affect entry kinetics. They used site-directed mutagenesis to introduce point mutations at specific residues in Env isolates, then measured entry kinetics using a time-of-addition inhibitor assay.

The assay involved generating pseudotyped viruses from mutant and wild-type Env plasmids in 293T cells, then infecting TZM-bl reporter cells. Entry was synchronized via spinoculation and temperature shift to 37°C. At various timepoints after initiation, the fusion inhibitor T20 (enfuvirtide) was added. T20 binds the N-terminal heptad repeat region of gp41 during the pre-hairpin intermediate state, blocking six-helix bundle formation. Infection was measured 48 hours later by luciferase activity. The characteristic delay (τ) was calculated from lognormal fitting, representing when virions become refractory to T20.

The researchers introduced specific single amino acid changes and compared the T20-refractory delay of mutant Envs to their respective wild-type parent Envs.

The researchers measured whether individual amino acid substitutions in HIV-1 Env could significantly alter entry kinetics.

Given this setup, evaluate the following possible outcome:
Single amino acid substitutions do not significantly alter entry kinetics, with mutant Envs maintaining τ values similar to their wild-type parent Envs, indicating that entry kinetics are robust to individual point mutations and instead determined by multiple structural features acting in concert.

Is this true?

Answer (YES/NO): NO